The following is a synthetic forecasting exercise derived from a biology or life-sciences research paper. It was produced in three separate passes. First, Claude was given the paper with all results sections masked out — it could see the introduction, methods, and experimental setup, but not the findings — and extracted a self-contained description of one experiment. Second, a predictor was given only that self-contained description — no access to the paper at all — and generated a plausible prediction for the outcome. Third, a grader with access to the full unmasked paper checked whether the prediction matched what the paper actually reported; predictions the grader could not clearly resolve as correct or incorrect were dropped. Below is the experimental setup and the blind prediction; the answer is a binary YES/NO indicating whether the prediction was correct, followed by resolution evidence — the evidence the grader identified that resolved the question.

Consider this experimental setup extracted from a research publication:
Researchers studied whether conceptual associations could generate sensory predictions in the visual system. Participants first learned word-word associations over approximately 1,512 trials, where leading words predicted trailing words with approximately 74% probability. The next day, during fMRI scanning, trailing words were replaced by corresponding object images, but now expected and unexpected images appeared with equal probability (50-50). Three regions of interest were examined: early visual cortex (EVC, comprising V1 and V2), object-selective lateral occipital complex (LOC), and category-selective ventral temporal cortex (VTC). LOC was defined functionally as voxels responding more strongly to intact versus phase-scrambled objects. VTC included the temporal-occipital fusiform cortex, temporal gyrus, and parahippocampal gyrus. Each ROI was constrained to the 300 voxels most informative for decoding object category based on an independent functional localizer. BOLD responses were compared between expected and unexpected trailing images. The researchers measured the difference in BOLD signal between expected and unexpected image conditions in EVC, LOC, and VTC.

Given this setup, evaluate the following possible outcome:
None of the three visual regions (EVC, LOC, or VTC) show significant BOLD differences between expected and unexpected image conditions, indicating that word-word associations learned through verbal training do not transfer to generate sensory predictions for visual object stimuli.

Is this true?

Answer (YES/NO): NO